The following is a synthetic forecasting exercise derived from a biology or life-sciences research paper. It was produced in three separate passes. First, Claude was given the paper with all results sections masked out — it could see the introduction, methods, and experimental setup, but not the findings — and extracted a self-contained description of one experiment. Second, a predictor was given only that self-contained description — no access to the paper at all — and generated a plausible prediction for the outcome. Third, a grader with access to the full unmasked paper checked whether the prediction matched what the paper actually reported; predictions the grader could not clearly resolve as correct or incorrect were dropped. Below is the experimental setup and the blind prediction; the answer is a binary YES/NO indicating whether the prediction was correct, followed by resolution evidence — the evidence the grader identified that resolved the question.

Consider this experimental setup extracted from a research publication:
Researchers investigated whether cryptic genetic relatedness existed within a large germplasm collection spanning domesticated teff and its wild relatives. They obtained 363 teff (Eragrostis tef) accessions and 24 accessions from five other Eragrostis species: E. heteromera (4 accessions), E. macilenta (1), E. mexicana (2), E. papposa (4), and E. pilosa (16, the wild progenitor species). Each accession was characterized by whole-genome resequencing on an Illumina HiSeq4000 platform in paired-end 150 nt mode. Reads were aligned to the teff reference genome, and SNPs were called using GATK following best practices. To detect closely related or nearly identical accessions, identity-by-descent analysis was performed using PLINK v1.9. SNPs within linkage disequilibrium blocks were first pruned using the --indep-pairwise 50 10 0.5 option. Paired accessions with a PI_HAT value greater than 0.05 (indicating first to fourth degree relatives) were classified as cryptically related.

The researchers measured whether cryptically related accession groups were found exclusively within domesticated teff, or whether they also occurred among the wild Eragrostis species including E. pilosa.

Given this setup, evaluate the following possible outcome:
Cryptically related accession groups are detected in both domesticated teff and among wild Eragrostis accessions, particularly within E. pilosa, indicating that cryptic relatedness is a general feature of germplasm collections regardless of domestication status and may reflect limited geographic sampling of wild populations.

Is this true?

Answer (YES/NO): NO